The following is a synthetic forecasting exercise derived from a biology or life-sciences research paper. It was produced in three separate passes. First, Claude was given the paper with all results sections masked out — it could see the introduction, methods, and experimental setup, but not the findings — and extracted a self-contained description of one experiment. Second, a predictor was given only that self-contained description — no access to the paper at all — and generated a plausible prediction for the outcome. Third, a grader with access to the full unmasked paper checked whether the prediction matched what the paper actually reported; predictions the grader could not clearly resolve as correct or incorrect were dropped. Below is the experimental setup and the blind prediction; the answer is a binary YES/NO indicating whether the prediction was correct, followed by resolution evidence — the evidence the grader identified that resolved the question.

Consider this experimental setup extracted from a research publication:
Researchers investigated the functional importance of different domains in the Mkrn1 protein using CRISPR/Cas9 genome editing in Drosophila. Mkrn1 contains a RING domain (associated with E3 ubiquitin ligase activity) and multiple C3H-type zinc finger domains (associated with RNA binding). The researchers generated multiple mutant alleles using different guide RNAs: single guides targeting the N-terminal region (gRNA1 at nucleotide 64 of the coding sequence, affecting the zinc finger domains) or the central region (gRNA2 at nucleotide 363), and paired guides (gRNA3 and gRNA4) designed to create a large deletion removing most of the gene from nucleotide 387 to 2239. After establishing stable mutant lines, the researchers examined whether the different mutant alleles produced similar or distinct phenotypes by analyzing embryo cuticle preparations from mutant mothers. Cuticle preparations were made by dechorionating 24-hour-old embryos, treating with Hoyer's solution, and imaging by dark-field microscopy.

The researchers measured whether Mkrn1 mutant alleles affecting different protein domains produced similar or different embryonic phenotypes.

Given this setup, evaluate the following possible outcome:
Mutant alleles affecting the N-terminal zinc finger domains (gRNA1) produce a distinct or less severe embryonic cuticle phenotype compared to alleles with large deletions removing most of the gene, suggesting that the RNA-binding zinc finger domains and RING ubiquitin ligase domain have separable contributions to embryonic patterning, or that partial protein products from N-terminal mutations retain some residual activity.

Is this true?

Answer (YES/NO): YES